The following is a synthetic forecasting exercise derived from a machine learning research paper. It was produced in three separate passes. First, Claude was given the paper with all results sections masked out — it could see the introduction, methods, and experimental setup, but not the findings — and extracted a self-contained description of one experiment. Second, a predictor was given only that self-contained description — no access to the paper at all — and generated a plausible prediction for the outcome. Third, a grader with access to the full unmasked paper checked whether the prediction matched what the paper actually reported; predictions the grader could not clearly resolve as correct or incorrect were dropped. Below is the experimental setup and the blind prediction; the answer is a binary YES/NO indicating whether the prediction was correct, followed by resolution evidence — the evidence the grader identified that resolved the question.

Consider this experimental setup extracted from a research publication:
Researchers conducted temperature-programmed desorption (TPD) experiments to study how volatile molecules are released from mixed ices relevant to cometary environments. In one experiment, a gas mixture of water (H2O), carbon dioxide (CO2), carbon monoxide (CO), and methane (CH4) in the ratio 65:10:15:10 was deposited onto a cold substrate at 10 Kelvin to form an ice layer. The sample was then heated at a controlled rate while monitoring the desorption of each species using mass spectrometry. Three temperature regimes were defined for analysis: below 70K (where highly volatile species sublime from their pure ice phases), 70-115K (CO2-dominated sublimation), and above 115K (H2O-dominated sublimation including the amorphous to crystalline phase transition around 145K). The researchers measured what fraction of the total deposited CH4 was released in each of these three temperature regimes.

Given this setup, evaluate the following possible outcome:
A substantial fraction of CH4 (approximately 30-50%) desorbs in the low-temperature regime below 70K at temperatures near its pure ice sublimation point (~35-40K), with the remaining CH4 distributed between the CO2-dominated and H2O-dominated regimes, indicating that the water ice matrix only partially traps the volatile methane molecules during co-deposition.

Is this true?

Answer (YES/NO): NO